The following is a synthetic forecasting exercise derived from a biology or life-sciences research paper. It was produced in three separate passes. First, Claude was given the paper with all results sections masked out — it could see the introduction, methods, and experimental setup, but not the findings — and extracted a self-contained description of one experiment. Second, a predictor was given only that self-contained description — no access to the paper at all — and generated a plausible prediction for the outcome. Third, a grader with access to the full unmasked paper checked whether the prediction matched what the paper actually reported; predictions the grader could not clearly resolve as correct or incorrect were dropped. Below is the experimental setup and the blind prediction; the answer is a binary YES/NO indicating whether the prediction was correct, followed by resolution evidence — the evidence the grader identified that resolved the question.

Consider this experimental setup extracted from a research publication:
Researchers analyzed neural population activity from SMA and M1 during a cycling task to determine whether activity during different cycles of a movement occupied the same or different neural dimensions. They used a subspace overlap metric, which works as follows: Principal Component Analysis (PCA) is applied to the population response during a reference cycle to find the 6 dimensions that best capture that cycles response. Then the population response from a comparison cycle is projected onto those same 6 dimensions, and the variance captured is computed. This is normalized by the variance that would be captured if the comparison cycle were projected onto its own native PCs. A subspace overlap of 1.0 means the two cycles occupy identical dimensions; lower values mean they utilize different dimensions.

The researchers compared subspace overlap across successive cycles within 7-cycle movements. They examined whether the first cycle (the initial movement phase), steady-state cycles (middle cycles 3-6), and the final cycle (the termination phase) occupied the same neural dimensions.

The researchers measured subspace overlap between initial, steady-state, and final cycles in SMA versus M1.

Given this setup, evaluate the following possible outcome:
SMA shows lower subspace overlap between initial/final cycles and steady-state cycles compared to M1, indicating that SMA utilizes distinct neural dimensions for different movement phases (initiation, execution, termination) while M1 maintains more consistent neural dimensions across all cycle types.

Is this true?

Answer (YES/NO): NO